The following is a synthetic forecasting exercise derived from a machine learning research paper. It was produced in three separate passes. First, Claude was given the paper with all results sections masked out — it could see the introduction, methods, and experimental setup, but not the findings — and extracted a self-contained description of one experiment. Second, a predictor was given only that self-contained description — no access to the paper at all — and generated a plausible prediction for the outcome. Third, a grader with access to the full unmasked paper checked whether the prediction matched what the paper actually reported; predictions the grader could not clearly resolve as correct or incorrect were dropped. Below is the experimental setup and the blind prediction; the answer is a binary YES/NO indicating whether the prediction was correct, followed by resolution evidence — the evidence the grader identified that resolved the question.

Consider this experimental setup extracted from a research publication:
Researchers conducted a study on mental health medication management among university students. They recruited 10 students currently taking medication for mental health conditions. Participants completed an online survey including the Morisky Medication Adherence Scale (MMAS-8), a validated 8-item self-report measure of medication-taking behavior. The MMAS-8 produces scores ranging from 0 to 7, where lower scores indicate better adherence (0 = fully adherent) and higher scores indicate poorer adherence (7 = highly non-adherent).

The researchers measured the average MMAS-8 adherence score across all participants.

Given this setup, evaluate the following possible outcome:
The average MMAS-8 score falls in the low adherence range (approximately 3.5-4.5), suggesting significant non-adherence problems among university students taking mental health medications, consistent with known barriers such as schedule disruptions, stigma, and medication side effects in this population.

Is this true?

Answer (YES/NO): YES